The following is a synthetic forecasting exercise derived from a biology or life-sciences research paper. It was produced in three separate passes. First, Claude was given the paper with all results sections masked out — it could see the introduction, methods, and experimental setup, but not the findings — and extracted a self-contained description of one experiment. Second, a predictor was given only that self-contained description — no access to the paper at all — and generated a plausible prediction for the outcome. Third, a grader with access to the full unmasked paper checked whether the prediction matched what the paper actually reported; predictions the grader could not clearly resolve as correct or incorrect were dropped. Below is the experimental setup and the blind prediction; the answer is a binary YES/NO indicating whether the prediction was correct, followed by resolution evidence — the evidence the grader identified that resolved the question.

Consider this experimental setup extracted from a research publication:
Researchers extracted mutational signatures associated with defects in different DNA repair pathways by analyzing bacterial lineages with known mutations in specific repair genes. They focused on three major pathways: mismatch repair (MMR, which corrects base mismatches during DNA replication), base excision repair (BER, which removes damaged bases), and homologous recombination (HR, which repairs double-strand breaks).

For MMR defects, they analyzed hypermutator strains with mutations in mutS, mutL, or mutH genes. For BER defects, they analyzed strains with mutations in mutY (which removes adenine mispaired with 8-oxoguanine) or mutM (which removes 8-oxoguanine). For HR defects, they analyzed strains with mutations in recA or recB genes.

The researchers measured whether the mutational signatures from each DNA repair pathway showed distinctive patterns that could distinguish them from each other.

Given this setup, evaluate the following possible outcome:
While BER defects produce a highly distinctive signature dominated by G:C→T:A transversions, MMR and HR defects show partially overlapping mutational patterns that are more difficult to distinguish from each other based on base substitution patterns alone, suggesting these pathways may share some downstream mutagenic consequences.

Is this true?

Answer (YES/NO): NO